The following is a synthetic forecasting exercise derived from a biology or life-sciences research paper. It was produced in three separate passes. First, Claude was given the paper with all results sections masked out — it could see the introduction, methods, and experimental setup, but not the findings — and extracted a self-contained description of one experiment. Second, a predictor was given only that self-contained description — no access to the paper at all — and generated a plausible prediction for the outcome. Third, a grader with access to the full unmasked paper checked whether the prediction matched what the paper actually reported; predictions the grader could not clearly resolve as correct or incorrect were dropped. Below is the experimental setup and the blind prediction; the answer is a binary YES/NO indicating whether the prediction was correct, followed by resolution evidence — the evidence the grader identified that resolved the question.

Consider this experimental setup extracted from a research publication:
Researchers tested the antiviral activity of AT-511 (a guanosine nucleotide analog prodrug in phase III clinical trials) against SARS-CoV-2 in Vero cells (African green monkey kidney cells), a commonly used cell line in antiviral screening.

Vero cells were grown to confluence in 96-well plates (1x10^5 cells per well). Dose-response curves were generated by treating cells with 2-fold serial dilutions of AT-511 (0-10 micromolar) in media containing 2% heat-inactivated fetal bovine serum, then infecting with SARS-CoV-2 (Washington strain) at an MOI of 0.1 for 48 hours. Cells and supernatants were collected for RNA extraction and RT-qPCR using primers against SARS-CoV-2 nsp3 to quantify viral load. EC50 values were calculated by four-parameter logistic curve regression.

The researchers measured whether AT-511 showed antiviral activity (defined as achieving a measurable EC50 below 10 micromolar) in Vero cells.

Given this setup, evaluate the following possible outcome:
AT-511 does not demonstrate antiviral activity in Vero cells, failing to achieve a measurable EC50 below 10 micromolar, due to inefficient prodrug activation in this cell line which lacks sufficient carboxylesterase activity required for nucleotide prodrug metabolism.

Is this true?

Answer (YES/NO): YES